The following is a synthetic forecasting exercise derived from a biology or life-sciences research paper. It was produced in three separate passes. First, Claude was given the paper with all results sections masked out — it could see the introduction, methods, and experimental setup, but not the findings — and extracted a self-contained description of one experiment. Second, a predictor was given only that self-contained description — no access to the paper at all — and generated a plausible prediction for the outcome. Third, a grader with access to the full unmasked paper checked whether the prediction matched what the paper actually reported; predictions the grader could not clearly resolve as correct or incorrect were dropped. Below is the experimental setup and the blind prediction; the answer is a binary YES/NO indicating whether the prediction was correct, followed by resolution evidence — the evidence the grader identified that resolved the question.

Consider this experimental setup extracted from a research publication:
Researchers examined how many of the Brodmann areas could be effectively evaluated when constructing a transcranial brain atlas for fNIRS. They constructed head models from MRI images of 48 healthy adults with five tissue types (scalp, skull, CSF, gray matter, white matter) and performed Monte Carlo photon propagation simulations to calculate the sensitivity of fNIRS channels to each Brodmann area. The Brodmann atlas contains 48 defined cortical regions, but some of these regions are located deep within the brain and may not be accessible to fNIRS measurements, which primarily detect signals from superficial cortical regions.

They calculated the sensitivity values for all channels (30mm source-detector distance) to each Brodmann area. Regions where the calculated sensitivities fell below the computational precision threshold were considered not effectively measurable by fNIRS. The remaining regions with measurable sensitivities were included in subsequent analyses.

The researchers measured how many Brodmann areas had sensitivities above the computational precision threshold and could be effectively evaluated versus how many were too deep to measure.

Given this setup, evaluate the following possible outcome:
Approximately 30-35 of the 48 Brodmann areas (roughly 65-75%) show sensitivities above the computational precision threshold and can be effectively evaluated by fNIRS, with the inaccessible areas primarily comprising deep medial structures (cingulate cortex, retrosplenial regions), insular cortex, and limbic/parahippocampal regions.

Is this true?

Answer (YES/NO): NO